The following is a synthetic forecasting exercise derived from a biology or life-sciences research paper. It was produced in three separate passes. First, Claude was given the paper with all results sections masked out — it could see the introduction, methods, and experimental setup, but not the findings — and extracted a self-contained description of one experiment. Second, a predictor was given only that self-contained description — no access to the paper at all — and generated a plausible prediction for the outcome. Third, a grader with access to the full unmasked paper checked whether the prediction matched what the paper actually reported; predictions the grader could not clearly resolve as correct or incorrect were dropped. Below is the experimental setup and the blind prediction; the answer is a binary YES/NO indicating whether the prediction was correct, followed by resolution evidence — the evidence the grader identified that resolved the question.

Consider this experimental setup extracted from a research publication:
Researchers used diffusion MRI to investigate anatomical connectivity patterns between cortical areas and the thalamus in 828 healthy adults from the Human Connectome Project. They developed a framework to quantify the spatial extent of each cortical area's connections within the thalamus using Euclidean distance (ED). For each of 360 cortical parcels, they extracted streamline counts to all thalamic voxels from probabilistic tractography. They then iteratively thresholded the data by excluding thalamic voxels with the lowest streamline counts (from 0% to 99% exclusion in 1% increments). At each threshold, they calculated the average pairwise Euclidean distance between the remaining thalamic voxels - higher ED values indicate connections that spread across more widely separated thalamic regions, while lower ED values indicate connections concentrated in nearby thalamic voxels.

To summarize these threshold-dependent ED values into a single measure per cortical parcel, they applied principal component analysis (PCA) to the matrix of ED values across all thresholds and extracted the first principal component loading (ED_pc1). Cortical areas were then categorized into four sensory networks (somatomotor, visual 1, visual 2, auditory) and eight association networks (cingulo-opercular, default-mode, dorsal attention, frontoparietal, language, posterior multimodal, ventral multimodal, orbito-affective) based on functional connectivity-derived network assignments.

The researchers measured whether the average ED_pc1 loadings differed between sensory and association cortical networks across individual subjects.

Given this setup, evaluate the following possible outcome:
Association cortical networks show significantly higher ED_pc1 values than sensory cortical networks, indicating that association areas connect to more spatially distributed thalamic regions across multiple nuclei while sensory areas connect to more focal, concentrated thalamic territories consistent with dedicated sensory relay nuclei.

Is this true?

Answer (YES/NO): NO